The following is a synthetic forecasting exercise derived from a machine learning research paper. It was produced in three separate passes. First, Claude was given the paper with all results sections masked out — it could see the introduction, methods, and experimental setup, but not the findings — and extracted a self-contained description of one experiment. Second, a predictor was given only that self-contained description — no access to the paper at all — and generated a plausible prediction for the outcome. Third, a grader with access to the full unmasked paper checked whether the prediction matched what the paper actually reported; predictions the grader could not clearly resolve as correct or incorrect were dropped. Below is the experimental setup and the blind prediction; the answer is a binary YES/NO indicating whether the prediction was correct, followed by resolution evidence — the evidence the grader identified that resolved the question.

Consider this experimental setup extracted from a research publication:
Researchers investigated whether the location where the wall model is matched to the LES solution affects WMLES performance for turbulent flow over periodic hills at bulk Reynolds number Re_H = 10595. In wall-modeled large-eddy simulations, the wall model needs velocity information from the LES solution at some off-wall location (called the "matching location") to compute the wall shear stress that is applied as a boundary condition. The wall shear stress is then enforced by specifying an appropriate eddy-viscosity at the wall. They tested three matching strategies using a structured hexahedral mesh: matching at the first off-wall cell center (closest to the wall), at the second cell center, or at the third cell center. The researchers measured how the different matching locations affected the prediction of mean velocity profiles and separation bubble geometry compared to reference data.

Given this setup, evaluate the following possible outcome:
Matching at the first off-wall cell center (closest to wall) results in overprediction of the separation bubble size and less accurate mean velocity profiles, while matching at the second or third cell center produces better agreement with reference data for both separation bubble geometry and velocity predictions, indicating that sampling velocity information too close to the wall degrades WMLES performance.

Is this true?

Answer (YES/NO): NO